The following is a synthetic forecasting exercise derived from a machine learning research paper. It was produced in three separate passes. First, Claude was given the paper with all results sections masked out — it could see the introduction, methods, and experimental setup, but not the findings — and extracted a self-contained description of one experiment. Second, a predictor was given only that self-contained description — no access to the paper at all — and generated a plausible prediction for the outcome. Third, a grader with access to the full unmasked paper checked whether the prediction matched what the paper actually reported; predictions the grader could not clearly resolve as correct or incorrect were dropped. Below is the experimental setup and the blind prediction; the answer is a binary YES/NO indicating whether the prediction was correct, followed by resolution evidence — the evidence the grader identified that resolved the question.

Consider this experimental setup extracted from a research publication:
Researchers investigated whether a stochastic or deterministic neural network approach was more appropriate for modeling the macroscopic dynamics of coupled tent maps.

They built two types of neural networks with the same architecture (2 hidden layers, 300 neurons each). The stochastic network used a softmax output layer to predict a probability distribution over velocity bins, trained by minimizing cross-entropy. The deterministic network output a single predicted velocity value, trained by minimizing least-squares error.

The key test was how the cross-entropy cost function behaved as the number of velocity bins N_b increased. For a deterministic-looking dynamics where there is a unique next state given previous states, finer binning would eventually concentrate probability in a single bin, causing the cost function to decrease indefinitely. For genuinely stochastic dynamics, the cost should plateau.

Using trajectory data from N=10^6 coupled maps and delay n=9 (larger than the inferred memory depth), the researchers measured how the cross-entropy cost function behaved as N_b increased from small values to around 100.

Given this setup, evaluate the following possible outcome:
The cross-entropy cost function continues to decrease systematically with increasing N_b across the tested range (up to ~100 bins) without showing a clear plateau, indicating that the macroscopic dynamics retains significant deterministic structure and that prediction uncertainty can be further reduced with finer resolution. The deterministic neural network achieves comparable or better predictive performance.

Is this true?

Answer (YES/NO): NO